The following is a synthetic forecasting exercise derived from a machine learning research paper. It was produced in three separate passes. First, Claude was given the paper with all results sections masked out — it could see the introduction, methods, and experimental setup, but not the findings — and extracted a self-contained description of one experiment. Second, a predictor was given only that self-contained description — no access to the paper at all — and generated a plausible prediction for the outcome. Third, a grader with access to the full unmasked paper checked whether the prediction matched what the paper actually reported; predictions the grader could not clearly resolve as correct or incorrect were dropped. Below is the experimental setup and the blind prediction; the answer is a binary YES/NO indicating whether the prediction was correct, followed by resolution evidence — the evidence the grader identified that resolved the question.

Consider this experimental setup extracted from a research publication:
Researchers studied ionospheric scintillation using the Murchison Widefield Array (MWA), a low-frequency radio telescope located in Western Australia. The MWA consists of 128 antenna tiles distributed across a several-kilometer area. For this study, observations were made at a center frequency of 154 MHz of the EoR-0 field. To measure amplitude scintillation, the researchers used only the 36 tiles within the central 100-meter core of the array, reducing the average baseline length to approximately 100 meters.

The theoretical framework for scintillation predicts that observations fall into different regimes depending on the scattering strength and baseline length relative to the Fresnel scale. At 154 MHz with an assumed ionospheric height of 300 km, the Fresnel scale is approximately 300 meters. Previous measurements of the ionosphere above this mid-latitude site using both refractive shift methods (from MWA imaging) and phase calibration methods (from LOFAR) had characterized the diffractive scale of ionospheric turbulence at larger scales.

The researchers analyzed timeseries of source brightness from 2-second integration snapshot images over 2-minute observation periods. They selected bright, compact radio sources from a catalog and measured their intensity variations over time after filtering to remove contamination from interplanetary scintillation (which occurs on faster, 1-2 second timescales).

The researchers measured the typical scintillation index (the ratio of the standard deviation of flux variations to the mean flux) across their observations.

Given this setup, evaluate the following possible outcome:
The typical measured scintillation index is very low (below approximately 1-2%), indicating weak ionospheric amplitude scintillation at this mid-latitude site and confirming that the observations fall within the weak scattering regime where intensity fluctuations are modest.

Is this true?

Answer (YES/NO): NO